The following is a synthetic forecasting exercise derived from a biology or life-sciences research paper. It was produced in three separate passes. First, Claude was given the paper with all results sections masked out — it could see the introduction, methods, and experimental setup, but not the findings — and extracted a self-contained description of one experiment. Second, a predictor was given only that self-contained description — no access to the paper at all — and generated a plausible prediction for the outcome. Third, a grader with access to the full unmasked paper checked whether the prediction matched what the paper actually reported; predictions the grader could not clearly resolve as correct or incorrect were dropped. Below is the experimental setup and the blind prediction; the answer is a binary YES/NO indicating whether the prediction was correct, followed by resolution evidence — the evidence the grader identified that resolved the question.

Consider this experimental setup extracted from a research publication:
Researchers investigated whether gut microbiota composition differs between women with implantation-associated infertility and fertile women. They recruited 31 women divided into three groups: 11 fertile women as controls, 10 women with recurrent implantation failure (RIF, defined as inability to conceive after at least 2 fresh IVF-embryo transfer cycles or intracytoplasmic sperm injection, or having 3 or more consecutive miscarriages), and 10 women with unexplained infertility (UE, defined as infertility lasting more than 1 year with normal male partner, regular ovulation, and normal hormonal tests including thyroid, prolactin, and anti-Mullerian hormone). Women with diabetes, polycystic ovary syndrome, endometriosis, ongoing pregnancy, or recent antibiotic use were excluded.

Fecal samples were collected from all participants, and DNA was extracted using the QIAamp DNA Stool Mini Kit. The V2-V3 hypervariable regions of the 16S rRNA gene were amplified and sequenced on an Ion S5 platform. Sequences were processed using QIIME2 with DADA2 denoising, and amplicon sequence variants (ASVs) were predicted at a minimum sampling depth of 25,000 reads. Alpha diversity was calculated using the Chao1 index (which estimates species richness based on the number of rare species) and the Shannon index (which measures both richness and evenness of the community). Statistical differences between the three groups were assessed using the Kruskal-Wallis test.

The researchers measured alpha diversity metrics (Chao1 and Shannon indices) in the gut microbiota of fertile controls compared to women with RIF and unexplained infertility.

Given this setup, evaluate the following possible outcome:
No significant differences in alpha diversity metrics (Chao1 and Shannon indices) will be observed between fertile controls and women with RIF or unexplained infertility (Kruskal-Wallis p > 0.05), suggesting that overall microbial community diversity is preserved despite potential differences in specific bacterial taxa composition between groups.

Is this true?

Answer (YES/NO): NO